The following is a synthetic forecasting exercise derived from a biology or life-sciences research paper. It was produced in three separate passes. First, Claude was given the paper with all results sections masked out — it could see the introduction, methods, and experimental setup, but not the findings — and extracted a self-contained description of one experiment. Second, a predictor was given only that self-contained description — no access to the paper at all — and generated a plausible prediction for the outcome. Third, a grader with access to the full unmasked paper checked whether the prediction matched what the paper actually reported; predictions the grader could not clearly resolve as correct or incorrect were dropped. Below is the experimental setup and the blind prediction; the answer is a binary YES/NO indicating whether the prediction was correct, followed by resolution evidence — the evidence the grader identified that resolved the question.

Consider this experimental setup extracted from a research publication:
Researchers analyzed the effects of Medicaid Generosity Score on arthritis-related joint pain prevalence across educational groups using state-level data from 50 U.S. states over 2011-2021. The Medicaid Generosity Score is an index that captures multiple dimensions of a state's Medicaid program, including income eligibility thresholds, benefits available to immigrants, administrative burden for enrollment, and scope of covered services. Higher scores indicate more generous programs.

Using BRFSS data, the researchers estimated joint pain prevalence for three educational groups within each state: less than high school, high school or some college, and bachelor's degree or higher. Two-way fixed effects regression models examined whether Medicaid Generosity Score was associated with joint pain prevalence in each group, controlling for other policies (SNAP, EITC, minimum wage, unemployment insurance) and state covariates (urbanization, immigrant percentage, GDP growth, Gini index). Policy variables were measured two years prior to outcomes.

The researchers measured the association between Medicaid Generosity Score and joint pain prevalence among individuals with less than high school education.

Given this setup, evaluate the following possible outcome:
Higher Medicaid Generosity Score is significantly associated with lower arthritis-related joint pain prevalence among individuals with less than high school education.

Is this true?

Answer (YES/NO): YES